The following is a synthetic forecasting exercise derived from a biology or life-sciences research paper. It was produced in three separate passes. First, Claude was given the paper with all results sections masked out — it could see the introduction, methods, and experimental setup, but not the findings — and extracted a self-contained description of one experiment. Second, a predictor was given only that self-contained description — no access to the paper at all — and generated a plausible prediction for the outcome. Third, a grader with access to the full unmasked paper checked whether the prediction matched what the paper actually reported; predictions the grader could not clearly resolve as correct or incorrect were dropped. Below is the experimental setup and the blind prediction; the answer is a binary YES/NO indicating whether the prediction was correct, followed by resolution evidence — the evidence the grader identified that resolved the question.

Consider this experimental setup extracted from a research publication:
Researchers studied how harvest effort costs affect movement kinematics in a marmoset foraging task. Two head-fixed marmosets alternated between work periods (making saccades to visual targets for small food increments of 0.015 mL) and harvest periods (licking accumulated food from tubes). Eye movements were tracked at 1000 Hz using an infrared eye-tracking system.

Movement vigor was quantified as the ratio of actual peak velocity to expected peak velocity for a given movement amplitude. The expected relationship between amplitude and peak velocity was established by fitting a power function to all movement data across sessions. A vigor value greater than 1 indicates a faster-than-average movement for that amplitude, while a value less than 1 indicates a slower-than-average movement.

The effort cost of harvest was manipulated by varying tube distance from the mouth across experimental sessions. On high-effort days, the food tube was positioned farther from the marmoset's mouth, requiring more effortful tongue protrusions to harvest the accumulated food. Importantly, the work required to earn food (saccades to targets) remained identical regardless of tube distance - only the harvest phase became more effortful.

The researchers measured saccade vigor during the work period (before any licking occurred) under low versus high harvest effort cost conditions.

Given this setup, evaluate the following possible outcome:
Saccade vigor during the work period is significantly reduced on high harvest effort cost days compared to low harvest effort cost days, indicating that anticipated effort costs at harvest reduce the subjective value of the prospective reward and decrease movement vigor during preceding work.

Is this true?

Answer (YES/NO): YES